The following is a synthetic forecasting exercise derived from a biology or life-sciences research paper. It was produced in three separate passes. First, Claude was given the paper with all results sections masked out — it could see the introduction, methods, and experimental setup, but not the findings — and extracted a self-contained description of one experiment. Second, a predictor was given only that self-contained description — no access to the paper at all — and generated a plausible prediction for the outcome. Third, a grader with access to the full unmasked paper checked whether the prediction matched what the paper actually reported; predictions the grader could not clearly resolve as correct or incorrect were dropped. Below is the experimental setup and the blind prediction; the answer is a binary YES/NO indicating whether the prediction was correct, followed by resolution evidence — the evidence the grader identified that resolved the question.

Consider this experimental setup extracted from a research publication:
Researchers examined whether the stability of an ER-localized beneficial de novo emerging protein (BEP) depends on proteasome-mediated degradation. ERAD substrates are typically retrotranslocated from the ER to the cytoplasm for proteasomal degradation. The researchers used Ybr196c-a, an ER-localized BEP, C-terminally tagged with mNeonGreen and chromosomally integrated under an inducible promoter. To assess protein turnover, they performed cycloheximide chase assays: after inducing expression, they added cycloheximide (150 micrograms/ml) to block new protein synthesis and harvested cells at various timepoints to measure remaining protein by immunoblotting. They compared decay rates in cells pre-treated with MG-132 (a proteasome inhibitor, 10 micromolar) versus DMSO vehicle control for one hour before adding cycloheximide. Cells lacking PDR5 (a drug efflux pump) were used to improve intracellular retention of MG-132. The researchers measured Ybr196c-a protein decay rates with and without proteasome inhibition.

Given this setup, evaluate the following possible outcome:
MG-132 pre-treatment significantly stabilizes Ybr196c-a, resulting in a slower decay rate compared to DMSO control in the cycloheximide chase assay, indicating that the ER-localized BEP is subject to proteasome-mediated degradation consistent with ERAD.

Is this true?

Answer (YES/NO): YES